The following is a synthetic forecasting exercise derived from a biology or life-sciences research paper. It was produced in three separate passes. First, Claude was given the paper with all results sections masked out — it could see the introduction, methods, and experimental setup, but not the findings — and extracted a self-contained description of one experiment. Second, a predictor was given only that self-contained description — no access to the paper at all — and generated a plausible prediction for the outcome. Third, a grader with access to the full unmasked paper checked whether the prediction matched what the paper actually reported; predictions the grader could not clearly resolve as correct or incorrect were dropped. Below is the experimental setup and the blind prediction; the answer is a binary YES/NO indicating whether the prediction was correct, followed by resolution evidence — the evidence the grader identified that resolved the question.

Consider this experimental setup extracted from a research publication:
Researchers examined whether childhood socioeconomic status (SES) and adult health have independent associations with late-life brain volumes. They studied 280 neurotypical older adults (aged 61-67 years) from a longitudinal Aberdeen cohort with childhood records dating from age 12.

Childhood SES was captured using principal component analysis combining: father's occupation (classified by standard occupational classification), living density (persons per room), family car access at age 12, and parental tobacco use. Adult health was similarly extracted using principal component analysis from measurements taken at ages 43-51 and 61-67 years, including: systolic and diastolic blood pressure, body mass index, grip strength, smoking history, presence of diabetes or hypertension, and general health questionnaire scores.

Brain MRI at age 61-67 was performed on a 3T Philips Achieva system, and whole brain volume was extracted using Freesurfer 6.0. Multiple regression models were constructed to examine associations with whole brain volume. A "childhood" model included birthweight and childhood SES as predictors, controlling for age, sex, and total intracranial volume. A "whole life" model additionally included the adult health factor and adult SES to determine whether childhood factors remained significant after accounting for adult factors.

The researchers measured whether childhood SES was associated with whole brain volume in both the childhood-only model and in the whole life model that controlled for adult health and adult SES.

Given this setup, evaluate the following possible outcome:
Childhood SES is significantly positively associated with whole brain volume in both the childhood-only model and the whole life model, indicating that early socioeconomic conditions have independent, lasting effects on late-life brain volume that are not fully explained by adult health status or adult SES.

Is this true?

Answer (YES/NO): YES